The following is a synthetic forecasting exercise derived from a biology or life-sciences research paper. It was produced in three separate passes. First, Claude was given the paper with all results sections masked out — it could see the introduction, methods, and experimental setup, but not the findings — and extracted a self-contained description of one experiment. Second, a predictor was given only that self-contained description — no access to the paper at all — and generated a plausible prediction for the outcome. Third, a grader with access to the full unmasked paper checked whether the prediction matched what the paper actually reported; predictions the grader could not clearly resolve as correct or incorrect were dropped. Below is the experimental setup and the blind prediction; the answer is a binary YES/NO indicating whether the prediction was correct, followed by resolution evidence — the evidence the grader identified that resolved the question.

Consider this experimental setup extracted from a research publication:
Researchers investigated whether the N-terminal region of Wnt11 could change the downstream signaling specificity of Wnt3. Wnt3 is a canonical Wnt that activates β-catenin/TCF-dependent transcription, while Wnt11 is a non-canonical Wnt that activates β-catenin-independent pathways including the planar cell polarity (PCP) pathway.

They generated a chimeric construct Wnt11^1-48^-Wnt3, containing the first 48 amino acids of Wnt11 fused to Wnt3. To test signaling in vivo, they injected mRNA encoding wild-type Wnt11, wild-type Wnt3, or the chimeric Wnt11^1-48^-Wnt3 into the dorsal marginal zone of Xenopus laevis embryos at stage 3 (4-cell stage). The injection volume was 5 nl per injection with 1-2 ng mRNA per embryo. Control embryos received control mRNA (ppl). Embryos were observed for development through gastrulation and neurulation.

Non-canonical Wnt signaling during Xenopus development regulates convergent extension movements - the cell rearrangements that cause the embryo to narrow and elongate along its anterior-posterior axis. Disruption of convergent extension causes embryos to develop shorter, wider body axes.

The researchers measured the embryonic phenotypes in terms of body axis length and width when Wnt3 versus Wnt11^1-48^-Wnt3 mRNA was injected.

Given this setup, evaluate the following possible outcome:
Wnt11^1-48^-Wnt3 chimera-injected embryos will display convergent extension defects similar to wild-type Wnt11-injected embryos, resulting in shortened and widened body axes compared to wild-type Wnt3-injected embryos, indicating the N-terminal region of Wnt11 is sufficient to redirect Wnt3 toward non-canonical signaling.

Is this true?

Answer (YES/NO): YES